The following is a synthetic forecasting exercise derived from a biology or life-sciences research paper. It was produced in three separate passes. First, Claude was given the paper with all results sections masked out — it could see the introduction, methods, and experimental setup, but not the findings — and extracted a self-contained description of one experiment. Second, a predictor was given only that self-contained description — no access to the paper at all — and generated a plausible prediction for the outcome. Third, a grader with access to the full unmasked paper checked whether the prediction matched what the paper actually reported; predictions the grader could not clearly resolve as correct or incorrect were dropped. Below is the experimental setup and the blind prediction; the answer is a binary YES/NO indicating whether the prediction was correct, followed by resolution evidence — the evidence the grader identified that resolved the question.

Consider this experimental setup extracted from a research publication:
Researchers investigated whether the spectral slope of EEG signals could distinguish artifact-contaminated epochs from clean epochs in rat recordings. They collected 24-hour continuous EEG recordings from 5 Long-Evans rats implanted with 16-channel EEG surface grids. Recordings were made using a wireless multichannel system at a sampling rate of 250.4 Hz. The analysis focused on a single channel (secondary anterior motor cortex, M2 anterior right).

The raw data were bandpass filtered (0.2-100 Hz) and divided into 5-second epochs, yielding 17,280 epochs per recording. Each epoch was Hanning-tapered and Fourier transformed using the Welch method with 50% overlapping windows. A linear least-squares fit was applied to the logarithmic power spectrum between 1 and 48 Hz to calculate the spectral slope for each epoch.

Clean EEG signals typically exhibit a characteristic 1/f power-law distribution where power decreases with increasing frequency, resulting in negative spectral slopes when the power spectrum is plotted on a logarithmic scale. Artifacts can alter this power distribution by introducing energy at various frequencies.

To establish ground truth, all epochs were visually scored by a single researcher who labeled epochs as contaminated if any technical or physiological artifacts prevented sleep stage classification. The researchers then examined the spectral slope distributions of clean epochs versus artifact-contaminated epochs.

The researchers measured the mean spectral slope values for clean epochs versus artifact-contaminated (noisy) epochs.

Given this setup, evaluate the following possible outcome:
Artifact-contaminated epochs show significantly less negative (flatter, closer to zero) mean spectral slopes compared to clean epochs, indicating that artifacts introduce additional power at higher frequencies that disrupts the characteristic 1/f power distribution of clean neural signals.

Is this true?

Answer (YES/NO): NO